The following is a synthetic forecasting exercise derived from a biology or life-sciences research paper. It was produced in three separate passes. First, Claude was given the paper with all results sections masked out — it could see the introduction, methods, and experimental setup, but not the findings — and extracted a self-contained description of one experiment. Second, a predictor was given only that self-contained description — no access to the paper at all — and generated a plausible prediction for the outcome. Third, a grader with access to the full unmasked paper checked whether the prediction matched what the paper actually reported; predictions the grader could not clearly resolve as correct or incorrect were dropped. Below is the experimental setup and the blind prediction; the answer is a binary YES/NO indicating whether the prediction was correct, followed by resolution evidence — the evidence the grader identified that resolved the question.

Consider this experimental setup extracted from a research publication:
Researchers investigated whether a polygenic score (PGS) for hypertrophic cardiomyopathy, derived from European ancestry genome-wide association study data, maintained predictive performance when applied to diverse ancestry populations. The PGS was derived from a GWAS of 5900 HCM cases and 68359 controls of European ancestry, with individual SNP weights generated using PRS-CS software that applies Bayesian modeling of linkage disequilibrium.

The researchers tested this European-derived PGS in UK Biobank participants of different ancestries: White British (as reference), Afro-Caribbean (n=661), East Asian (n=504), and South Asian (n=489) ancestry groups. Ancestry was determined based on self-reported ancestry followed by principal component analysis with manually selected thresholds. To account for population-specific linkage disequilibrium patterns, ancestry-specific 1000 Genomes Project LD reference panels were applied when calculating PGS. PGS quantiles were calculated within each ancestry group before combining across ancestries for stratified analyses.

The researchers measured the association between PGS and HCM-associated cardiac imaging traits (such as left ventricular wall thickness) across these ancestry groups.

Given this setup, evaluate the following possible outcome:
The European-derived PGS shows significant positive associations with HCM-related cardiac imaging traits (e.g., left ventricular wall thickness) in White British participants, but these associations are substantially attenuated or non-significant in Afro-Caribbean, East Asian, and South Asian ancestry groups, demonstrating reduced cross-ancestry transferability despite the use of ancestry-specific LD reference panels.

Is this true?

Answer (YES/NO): YES